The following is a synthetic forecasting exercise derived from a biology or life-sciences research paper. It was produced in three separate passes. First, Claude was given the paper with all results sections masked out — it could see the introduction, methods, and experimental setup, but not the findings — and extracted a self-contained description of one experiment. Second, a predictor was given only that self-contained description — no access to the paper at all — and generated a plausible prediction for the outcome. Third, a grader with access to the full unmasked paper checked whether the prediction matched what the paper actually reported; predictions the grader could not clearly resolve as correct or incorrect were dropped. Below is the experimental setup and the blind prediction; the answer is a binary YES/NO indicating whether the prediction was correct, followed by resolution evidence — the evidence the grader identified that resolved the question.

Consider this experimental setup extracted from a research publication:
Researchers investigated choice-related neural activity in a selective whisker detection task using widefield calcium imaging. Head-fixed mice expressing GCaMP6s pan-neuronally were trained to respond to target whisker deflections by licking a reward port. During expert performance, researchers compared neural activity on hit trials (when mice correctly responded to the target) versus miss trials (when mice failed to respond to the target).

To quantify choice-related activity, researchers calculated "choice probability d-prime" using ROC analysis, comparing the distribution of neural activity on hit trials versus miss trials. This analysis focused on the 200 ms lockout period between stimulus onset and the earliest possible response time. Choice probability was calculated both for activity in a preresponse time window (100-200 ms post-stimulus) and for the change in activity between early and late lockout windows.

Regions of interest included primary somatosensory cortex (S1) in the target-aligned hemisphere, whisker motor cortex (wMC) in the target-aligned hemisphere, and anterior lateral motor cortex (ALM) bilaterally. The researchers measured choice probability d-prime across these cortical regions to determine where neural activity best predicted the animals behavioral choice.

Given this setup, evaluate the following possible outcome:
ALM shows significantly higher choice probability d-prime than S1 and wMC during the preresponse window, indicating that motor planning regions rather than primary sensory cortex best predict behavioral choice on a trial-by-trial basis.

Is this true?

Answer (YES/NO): NO